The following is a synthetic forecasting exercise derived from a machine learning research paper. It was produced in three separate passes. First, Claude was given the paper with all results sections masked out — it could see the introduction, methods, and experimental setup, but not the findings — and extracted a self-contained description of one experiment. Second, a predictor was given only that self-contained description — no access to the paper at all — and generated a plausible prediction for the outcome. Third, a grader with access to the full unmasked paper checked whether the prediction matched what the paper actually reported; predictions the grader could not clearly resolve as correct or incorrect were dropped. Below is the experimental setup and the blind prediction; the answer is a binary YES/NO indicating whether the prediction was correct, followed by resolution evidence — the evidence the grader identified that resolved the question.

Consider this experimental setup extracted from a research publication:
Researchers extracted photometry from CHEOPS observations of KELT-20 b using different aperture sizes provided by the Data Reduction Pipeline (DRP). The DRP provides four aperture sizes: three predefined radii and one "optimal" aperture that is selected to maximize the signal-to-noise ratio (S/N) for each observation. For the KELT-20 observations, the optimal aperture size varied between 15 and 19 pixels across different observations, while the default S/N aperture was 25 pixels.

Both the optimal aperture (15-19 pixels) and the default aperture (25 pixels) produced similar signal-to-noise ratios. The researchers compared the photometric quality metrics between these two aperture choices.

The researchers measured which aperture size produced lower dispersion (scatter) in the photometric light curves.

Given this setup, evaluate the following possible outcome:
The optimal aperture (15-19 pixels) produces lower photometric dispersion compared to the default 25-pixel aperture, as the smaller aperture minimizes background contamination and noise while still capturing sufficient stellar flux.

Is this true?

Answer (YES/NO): NO